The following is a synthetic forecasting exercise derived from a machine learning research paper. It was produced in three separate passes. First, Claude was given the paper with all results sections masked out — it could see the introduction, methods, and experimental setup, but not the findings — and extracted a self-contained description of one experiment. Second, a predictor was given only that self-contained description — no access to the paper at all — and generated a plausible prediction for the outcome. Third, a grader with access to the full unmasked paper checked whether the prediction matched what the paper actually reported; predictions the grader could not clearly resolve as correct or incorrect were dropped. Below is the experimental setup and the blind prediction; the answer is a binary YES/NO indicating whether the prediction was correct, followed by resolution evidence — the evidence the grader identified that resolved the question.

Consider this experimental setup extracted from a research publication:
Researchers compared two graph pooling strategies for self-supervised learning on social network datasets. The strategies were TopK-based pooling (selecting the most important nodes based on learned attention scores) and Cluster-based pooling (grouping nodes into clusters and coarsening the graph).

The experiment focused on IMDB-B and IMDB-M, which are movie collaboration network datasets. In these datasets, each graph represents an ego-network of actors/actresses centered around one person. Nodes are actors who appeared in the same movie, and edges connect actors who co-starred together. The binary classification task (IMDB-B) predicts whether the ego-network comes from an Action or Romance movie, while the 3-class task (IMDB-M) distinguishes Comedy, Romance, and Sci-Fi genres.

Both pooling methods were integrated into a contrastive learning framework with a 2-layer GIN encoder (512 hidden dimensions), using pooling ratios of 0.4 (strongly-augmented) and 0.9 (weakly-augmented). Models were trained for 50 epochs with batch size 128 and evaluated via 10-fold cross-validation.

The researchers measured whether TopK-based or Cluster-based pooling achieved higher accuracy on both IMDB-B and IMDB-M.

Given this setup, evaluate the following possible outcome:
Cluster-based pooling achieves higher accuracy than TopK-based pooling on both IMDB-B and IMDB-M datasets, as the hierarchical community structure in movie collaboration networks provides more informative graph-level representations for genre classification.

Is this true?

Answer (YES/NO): YES